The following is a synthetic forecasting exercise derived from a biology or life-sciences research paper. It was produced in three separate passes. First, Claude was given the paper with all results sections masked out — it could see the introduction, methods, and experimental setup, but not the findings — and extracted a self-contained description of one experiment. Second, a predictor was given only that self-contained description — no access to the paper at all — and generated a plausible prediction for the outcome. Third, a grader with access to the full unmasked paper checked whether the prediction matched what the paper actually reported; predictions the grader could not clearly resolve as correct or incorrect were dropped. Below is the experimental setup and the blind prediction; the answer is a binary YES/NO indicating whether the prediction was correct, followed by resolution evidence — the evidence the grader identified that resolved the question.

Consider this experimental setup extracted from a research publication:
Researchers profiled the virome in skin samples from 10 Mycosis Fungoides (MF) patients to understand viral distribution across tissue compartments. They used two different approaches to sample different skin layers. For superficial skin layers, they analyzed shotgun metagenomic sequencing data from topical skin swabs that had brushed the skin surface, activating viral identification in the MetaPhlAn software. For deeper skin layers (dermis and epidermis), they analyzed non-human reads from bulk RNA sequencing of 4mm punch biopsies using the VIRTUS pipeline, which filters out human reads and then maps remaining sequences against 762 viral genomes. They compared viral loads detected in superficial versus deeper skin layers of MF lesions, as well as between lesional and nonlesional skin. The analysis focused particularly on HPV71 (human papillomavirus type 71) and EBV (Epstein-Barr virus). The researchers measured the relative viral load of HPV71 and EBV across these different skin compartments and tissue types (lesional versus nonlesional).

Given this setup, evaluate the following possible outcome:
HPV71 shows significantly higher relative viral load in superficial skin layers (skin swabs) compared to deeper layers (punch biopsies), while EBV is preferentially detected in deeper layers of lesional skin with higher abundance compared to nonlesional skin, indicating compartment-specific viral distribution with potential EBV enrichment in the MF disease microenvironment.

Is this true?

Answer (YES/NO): NO